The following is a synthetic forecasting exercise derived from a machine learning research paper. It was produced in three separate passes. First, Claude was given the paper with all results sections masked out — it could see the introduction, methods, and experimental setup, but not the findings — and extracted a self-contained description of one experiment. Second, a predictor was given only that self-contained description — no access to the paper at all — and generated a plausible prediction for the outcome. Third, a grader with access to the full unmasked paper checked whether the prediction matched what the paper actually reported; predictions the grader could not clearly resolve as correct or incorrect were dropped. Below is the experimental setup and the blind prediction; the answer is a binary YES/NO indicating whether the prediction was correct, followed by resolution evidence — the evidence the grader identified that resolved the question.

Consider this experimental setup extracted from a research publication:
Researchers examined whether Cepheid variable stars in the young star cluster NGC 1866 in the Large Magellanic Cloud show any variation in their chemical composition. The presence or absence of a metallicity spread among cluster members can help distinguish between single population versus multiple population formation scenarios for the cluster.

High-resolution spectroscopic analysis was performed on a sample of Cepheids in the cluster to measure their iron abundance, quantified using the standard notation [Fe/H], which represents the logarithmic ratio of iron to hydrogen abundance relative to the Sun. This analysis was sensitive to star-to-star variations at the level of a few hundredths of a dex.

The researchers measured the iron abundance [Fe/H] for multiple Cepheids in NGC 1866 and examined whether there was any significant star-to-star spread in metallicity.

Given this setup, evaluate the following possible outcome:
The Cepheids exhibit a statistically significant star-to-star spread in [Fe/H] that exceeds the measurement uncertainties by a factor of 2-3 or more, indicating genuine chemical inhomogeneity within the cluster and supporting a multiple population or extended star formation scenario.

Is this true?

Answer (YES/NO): NO